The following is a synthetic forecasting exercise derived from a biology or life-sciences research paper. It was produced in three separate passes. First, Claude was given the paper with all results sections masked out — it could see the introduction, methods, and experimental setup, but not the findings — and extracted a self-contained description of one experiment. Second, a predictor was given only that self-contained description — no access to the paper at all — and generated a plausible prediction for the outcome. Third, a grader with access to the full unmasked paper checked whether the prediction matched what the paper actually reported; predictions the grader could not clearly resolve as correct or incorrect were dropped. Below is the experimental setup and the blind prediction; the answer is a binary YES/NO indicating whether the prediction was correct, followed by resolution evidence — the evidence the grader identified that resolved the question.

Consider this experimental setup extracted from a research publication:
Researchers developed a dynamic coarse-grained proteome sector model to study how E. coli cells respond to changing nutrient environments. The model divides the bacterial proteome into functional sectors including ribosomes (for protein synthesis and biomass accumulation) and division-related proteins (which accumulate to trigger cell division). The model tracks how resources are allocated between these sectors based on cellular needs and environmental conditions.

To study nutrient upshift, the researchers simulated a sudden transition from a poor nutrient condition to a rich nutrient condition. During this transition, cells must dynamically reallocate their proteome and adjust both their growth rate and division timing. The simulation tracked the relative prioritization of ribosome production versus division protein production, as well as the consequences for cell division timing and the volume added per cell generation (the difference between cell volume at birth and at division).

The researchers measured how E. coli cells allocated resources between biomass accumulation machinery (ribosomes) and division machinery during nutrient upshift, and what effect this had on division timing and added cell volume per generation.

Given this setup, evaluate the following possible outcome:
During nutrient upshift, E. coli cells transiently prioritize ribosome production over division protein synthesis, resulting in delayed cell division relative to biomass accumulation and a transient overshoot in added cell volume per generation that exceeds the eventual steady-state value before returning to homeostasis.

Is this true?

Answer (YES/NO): YES